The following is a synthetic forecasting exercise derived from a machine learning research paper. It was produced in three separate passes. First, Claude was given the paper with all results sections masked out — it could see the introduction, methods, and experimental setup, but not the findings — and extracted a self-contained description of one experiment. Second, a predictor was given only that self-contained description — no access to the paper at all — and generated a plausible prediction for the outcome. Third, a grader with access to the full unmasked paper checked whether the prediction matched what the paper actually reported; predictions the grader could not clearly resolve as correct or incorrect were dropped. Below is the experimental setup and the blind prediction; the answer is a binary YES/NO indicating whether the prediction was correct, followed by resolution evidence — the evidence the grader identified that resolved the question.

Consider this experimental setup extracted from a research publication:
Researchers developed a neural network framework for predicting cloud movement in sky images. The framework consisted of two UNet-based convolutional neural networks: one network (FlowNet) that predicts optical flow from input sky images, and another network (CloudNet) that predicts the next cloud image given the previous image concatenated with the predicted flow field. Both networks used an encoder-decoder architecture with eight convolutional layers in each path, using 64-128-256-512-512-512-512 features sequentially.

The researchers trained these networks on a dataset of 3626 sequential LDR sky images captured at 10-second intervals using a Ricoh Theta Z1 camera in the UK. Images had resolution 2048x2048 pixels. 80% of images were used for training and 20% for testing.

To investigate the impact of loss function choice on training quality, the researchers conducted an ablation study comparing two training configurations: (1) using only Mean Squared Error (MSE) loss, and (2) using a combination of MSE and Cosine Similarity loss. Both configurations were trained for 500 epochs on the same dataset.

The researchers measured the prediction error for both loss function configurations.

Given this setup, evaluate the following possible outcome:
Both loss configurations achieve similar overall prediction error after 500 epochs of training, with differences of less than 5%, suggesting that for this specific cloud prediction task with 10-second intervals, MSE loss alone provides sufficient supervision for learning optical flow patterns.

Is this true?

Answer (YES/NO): NO